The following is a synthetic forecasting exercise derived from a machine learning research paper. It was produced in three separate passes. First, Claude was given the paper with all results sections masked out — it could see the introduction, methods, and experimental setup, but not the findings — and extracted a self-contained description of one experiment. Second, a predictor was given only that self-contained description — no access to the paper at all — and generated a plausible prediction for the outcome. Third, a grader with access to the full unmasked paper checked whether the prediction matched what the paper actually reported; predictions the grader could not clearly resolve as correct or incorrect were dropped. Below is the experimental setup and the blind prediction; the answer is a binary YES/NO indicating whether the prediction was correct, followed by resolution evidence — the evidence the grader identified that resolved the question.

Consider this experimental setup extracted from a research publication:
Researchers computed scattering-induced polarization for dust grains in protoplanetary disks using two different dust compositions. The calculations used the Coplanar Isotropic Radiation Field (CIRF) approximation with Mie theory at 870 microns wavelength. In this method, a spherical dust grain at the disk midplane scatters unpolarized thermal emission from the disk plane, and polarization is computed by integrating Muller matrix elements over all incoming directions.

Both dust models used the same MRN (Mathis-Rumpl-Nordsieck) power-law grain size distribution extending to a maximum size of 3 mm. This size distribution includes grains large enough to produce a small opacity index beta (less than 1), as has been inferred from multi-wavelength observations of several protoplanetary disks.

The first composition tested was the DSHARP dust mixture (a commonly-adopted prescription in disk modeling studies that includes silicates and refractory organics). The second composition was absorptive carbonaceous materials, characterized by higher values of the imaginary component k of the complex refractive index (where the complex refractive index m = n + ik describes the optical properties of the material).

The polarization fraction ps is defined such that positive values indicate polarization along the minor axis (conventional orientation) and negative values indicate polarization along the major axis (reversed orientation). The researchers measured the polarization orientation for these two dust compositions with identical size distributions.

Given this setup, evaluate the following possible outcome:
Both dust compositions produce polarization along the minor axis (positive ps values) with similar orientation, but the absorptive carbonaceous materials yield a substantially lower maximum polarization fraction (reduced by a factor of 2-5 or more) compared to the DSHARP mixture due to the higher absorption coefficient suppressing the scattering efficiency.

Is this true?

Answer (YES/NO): NO